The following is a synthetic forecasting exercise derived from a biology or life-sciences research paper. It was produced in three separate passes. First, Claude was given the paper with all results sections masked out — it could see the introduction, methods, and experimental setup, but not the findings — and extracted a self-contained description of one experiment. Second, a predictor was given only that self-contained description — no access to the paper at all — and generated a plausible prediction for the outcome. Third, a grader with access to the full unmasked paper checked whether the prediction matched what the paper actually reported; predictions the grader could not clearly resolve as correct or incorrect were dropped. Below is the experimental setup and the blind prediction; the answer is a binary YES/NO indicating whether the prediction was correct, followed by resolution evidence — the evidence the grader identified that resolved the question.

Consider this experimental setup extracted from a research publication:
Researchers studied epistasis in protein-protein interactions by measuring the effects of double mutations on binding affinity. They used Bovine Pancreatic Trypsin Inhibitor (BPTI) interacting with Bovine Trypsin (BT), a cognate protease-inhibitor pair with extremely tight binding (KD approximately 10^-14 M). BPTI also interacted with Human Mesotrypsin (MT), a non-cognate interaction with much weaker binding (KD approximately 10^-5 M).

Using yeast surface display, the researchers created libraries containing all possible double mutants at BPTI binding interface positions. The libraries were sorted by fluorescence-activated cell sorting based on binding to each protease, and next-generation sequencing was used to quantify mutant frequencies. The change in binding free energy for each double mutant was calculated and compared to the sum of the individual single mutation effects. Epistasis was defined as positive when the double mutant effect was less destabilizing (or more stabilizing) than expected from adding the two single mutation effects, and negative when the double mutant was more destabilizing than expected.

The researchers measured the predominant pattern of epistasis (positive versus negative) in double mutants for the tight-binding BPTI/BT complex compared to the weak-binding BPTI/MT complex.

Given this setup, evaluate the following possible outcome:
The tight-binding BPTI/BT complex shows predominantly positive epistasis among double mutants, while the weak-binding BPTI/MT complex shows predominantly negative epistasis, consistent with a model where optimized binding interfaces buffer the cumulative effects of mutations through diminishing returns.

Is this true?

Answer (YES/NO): NO